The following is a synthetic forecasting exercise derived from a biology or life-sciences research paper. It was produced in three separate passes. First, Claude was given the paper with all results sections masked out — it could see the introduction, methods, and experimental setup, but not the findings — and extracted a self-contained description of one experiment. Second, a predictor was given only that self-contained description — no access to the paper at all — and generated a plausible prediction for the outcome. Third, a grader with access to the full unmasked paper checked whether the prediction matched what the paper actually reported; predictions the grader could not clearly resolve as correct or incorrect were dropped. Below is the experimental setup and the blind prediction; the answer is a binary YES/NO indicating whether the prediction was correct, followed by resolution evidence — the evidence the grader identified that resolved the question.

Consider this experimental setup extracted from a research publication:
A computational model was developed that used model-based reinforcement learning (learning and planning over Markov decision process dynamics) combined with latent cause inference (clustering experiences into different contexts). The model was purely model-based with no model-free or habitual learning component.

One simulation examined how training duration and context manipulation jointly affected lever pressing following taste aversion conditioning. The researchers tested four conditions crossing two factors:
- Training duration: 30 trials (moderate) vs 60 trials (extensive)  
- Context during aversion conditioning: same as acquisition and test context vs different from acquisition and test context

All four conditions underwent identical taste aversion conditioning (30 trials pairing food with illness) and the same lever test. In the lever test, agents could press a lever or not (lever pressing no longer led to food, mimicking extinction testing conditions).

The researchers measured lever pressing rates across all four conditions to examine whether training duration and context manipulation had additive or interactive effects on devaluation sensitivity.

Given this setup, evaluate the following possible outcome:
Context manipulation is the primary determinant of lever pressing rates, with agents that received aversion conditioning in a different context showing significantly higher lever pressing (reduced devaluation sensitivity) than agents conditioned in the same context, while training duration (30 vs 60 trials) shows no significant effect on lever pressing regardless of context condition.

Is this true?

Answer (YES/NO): NO